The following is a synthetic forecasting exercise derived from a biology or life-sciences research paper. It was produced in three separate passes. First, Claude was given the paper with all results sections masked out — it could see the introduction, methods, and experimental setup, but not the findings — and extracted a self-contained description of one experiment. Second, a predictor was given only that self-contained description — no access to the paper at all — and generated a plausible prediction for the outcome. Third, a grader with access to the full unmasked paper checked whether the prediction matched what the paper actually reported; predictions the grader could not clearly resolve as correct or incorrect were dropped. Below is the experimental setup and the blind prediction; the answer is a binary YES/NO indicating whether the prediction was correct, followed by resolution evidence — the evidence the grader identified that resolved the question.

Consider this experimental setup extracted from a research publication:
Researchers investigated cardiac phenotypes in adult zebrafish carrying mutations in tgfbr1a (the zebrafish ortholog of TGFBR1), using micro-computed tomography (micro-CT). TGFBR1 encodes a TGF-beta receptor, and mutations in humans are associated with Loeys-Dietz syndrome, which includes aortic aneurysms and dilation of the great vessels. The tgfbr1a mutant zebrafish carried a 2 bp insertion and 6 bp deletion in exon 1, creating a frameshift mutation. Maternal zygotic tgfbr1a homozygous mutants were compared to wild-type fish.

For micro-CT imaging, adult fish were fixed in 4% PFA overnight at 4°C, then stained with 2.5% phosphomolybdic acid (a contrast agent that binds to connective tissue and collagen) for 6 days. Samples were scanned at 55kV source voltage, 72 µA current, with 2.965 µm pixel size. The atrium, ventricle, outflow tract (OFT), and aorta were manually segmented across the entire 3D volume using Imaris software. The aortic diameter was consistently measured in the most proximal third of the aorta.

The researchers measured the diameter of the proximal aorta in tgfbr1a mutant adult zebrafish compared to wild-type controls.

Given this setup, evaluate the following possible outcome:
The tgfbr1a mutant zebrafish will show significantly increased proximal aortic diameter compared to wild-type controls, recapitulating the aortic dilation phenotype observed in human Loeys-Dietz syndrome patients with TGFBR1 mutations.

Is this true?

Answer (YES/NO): NO